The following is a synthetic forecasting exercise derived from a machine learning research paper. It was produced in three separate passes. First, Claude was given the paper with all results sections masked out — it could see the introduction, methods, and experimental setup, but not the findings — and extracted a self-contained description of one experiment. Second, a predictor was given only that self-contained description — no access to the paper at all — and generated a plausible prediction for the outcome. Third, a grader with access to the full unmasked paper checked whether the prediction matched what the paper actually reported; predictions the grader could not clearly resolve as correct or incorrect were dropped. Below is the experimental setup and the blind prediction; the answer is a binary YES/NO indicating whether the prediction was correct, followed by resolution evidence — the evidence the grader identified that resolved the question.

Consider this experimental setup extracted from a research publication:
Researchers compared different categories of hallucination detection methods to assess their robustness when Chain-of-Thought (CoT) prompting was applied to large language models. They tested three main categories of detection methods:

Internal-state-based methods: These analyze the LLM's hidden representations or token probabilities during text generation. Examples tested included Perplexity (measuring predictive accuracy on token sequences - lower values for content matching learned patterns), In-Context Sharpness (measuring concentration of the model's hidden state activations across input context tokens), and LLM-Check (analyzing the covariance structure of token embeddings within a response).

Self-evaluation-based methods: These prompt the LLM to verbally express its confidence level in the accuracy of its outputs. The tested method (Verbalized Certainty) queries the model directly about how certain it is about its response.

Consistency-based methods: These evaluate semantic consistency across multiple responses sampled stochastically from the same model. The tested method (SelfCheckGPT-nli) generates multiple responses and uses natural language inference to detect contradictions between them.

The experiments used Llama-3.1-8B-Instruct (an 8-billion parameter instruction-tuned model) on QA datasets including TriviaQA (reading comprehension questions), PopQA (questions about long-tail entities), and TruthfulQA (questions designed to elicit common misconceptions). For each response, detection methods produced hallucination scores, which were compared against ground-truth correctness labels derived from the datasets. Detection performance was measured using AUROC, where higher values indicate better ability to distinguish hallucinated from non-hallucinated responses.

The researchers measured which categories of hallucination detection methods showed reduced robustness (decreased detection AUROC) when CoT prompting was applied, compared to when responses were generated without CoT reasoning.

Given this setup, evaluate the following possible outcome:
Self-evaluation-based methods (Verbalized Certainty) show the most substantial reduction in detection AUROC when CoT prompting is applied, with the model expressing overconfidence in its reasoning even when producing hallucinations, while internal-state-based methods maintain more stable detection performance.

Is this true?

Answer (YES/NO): NO